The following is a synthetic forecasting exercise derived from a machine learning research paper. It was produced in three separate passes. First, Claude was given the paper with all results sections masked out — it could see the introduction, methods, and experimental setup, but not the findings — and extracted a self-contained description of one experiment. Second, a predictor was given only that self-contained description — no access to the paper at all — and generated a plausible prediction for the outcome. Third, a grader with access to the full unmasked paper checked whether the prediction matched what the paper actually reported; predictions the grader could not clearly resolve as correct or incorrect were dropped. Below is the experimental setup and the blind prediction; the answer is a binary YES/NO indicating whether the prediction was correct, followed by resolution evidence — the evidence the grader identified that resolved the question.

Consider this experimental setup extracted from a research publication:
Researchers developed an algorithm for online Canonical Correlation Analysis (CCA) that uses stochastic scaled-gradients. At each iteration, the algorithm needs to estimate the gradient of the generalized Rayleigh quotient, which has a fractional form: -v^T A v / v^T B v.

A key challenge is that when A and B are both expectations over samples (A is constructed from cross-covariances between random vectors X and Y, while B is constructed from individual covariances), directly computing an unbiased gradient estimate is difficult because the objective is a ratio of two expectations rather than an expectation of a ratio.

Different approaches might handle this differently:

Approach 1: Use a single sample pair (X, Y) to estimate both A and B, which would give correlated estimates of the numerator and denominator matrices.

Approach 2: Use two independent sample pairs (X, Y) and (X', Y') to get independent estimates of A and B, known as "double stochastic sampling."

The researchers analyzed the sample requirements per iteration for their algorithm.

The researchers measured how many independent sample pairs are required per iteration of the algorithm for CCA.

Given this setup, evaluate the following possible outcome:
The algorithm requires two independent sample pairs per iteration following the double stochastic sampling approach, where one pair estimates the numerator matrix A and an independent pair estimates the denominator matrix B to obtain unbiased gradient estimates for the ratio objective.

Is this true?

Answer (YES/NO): YES